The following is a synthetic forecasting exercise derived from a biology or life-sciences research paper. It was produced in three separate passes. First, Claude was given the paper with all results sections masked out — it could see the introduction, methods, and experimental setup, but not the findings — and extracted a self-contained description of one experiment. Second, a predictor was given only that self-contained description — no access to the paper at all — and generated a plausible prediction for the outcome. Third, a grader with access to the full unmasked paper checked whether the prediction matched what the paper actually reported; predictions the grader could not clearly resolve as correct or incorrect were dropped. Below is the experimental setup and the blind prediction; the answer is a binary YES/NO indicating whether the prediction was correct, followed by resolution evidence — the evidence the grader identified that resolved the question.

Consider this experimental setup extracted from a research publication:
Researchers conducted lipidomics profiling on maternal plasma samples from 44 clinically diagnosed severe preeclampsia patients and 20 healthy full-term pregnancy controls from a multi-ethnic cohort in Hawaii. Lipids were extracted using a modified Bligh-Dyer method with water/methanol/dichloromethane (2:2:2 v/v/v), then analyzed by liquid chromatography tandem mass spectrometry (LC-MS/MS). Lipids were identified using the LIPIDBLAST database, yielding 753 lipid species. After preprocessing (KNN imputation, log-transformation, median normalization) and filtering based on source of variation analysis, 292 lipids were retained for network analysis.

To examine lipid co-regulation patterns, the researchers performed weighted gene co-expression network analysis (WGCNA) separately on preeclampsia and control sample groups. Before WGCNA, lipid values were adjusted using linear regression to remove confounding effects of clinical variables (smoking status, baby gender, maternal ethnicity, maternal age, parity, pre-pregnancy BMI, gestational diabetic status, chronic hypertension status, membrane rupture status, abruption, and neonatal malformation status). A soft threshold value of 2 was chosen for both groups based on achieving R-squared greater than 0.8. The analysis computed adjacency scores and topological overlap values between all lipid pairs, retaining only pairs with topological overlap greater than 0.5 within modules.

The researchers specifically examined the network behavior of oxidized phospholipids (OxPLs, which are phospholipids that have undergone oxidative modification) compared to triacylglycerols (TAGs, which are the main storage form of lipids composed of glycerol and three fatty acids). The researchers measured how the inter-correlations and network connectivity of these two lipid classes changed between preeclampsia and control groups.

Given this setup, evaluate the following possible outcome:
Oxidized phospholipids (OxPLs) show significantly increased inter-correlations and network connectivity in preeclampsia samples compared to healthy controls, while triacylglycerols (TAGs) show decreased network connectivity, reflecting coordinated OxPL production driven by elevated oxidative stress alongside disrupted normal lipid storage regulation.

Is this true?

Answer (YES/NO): YES